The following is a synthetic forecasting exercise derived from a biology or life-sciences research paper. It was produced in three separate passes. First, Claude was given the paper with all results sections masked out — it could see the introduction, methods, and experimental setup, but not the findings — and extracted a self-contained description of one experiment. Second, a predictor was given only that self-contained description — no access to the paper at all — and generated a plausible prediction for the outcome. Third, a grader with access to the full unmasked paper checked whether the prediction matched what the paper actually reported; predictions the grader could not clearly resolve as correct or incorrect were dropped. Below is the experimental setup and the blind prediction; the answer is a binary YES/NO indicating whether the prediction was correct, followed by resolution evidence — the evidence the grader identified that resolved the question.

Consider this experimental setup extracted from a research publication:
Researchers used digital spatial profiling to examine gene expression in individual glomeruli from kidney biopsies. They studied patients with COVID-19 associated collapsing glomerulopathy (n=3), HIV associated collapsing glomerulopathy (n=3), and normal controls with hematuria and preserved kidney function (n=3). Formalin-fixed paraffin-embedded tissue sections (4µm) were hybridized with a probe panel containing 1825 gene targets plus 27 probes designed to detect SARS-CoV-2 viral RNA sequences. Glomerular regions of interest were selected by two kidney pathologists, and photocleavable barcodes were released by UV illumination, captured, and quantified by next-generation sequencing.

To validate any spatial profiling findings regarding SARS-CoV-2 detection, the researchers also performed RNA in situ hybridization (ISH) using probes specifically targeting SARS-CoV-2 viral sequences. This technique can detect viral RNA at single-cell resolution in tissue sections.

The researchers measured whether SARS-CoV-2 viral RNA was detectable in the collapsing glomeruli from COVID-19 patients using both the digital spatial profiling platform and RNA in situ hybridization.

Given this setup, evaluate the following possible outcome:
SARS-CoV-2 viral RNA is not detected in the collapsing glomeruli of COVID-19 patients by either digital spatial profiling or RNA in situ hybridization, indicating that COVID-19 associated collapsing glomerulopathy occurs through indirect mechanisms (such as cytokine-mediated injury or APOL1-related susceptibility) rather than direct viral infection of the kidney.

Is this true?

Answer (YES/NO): YES